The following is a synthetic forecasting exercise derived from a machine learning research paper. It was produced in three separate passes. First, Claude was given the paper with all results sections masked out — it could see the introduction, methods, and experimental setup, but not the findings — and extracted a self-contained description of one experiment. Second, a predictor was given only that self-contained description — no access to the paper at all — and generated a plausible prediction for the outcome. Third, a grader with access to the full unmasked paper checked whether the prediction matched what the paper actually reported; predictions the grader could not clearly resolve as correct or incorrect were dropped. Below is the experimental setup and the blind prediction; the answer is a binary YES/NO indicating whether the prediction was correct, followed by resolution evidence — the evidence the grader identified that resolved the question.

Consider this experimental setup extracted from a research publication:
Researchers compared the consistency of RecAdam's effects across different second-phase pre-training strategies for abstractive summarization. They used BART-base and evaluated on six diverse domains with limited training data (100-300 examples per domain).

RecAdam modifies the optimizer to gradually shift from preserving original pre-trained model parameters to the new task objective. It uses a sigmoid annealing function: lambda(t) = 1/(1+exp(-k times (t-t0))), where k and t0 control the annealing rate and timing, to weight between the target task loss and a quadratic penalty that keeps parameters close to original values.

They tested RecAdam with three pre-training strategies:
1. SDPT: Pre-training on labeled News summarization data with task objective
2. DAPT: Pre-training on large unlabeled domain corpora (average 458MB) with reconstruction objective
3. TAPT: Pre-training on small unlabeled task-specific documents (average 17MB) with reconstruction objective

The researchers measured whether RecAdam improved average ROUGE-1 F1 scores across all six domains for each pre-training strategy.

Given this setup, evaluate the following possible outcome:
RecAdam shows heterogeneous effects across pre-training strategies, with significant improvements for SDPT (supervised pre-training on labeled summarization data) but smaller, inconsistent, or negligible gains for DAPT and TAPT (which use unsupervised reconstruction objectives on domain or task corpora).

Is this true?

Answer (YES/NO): NO